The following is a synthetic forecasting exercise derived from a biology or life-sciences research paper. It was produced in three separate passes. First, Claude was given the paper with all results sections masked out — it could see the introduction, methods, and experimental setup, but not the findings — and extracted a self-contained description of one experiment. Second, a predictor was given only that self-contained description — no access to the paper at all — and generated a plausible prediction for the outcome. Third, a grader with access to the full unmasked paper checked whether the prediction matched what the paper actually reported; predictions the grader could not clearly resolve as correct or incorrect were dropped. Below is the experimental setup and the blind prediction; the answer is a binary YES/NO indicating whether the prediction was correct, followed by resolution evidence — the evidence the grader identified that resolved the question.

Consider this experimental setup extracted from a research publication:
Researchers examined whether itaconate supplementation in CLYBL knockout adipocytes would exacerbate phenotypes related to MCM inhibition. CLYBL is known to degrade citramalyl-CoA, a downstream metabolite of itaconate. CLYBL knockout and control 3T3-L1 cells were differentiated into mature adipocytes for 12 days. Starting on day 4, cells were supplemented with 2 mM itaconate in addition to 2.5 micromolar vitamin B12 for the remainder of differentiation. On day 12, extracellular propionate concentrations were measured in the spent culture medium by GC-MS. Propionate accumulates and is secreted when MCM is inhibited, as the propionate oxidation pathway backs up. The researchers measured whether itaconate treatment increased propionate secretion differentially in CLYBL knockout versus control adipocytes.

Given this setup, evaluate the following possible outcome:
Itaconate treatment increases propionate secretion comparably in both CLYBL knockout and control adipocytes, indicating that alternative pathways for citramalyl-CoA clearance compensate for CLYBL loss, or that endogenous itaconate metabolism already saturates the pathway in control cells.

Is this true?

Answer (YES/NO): NO